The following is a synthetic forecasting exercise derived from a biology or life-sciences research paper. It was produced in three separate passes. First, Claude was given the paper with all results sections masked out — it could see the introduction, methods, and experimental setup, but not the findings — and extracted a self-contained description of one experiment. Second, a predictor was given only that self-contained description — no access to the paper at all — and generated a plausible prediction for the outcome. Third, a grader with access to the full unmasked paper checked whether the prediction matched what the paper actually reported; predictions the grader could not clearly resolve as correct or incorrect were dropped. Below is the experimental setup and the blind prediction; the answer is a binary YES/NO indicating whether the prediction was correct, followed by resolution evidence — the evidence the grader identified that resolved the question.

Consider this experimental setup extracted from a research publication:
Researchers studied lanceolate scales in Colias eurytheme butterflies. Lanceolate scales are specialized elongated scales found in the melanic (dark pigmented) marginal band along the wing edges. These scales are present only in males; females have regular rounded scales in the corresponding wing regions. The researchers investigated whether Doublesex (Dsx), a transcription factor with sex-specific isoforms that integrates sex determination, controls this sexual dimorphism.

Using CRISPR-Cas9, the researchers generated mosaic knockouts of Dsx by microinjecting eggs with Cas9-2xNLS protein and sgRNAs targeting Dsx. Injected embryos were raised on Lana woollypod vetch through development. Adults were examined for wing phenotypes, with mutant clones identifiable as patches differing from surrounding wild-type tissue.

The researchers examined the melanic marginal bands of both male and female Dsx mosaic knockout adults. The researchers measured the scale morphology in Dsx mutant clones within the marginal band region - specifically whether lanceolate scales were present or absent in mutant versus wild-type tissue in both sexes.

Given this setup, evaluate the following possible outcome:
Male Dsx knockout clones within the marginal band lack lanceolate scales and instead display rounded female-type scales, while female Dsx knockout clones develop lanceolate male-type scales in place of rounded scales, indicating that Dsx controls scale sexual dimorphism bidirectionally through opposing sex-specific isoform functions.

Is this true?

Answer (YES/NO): YES